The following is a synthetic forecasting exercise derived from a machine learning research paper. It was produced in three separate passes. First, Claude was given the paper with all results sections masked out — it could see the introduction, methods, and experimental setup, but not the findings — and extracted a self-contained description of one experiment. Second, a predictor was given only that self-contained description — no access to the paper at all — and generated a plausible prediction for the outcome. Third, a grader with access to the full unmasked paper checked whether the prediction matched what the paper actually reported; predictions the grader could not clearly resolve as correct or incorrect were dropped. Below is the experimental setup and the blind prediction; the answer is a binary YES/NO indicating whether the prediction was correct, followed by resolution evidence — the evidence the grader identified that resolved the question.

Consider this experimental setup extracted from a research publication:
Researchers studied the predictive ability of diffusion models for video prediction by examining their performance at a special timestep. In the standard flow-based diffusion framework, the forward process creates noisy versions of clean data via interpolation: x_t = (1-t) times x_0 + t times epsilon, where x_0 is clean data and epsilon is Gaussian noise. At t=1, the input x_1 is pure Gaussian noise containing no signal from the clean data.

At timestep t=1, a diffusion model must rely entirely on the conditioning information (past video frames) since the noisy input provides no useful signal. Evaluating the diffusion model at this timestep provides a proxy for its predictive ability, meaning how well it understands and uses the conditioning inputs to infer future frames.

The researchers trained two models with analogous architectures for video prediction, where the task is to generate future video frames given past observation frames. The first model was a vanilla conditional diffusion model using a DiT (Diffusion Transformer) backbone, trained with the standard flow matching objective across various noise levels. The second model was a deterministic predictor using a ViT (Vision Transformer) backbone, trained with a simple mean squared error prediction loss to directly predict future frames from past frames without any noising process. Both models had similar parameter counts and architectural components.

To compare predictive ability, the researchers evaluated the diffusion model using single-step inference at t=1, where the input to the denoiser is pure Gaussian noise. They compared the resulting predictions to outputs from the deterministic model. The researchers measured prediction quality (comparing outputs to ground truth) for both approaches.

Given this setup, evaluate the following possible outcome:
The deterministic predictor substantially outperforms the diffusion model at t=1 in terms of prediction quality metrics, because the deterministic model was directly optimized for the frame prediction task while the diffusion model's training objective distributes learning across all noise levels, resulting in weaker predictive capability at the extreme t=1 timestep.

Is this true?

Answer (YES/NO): YES